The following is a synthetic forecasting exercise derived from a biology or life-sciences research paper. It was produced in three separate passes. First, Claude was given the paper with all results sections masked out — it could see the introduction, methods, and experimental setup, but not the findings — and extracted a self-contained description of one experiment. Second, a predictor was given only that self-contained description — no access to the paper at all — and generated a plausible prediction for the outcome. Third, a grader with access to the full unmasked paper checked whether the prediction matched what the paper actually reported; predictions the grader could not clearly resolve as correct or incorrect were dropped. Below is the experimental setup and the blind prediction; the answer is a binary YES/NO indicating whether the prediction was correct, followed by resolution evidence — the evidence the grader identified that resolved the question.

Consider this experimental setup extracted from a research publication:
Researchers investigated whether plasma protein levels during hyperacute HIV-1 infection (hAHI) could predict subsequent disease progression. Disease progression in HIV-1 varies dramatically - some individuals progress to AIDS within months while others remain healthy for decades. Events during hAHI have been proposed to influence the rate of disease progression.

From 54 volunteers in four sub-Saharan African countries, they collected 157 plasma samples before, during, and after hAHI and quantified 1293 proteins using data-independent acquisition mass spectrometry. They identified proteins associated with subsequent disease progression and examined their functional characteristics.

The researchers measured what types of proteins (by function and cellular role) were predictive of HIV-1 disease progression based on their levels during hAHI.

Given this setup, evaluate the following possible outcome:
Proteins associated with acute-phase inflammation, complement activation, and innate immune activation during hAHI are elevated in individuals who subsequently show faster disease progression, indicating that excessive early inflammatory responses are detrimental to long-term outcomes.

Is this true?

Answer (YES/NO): NO